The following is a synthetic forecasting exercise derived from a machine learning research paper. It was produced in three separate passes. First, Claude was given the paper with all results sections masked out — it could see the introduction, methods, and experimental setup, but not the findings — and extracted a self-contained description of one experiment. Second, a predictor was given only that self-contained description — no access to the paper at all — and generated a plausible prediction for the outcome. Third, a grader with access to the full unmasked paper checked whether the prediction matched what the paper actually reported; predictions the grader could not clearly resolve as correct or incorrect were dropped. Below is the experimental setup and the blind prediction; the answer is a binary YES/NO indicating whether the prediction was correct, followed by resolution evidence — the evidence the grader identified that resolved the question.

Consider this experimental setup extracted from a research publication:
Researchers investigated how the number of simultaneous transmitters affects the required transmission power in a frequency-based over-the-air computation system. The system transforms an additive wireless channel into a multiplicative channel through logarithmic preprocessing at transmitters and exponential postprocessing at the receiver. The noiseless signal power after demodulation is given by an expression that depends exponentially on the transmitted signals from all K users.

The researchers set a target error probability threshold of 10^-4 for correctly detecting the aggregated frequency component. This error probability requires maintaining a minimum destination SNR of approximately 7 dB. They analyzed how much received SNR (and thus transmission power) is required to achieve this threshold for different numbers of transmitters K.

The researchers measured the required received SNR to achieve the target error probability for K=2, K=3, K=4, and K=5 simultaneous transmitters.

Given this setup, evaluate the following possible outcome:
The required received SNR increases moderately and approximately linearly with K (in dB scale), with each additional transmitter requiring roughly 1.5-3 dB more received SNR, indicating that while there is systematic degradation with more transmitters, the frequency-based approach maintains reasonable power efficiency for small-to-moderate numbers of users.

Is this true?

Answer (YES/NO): NO